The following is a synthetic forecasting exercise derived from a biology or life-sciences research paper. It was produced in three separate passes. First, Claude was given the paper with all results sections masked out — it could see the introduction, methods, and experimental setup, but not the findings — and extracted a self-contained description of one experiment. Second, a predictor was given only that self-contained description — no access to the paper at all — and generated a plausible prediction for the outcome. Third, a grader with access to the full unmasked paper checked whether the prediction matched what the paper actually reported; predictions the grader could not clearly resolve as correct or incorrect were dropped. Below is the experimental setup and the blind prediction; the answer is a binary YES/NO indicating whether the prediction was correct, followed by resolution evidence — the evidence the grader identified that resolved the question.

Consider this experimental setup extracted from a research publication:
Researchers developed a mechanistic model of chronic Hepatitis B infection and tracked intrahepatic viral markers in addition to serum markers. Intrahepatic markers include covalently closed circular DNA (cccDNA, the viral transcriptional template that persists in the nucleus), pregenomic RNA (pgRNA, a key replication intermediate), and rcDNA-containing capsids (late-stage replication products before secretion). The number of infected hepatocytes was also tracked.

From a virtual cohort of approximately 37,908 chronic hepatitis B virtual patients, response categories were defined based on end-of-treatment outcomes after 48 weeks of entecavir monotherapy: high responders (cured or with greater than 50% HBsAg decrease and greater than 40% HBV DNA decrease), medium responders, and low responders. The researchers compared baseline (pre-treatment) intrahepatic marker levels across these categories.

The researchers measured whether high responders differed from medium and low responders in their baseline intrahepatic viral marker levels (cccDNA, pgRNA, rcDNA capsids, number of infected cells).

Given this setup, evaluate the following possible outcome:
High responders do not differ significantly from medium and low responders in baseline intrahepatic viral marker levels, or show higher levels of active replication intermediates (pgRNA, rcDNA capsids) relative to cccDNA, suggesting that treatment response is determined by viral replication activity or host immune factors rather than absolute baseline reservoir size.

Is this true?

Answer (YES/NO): NO